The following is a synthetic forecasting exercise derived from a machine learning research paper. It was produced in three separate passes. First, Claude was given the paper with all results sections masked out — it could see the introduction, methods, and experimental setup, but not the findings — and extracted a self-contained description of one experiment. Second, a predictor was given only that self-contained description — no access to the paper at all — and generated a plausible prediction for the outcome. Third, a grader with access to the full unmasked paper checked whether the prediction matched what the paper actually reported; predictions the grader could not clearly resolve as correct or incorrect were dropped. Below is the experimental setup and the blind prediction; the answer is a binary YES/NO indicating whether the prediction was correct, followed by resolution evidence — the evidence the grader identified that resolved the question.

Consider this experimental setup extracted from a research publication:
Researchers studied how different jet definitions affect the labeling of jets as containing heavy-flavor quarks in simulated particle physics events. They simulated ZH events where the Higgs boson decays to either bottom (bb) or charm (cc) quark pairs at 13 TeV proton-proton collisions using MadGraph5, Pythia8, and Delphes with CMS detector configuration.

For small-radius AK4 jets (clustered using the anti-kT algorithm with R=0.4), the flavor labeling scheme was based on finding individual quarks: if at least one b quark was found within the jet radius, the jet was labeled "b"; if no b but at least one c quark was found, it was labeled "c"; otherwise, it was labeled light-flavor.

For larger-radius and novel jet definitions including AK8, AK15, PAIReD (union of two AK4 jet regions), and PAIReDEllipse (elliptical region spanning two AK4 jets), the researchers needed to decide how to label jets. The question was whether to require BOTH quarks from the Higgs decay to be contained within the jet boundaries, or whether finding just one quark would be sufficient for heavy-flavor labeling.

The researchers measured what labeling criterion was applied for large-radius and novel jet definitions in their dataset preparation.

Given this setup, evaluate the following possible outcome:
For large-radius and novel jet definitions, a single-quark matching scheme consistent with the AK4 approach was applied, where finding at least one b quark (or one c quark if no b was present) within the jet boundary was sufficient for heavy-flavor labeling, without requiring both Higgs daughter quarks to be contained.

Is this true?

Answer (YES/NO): NO